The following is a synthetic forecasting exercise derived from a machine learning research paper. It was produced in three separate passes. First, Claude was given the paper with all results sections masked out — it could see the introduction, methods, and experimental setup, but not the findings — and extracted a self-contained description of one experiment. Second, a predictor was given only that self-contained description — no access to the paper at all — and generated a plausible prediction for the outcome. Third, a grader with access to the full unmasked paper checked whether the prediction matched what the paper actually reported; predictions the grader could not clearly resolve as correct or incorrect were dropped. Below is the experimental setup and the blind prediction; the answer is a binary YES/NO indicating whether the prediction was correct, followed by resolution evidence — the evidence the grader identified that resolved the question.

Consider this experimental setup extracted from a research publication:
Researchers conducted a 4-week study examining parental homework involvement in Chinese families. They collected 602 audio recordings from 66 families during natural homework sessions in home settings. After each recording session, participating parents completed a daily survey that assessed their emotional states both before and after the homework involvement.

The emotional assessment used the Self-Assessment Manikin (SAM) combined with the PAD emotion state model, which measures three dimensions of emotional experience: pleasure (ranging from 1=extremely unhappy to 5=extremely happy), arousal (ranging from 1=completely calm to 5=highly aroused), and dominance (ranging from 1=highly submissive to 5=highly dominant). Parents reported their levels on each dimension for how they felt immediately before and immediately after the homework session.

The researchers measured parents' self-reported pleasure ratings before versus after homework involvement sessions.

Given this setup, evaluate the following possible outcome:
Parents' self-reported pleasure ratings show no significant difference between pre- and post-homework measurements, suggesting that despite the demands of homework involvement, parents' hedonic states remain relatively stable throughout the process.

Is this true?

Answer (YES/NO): NO